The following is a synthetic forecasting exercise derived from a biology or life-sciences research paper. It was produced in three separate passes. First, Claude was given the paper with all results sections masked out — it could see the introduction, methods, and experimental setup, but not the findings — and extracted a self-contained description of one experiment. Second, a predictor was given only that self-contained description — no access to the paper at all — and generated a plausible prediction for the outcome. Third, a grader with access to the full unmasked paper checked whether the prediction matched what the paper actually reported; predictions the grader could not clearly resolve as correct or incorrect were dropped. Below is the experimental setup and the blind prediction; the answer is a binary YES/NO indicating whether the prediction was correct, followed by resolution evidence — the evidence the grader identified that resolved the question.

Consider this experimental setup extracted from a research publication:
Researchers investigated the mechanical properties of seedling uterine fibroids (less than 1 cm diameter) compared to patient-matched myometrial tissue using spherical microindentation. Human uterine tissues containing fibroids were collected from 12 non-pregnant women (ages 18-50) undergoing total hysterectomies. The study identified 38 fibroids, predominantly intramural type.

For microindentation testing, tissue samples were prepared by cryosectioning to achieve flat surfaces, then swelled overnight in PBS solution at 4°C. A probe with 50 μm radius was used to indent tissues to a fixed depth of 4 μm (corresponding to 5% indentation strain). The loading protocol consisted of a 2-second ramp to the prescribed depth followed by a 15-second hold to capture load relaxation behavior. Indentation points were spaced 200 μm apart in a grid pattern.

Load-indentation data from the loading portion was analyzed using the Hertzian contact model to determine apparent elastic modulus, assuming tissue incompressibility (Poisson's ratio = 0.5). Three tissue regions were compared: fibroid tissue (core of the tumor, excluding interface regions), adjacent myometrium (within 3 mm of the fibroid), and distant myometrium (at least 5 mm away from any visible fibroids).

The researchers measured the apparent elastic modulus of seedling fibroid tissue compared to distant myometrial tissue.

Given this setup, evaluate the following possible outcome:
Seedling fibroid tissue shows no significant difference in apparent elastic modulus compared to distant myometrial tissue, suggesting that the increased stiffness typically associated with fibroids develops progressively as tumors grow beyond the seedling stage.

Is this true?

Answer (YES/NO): NO